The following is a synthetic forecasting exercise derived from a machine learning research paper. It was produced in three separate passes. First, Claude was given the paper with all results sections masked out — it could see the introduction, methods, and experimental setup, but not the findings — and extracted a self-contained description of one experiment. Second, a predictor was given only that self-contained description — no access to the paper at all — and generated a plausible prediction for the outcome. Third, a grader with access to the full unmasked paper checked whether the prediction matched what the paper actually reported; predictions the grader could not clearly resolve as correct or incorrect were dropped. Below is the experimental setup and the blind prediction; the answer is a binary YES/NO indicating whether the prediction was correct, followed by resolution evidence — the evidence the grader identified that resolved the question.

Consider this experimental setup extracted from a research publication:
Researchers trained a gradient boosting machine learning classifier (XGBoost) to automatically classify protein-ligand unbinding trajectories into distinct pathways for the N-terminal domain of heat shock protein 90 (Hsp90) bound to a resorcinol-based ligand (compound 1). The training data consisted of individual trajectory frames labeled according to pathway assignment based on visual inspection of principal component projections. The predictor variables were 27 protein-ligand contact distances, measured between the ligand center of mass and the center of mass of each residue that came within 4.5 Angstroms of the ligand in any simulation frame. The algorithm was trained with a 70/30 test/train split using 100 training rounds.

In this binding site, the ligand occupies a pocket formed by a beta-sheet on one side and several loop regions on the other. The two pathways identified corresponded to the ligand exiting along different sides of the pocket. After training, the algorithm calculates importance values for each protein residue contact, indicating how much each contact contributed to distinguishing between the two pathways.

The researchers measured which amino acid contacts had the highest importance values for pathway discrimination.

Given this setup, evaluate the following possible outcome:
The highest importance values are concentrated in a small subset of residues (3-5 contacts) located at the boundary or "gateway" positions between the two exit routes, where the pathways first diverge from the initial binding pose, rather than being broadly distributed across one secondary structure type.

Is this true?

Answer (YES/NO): NO